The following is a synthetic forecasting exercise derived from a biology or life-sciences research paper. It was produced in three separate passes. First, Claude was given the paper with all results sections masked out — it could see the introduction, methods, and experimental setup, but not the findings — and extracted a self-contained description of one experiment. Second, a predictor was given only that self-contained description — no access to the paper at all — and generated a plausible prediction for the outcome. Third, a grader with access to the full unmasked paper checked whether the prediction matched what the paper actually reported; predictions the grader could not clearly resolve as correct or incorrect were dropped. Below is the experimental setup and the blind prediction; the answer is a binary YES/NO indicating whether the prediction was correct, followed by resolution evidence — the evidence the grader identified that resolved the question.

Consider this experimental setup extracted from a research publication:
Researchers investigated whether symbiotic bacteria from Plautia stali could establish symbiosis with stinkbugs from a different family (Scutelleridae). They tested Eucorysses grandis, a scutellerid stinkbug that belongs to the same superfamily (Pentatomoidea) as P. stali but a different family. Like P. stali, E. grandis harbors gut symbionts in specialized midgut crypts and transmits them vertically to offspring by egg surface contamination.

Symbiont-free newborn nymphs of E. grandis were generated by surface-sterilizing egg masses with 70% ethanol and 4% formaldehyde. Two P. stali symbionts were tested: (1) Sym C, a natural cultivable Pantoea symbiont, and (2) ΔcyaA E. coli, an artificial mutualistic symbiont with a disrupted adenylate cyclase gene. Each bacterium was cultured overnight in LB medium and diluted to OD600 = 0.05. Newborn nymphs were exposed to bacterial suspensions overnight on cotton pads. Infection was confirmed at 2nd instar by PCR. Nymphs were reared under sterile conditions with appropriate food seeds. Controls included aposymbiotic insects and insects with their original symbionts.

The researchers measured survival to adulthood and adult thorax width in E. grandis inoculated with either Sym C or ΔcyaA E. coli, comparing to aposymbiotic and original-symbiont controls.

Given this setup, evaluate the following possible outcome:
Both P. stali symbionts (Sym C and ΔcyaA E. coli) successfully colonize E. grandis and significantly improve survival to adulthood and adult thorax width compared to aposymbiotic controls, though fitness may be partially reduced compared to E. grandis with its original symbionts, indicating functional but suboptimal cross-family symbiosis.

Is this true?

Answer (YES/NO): NO